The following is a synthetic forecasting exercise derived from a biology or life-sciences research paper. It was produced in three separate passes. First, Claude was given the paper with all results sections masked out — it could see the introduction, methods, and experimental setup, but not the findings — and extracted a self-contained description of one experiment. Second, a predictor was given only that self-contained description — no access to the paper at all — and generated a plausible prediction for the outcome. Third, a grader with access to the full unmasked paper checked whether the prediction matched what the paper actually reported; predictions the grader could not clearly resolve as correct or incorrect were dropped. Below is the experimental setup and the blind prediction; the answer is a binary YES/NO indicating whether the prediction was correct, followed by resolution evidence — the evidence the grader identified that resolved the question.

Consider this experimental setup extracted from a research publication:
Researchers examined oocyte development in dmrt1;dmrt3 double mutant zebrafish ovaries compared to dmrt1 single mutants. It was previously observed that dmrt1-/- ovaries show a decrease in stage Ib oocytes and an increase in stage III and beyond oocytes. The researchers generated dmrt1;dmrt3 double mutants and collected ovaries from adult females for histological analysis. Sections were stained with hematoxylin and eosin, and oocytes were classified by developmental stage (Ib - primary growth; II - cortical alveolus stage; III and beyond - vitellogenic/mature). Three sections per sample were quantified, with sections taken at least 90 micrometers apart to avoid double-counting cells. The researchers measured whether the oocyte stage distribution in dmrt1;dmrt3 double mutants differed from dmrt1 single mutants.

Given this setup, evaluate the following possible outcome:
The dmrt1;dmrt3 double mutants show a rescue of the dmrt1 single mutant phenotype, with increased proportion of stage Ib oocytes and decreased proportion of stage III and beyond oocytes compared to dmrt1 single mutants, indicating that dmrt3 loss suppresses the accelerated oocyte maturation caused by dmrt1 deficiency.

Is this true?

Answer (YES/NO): NO